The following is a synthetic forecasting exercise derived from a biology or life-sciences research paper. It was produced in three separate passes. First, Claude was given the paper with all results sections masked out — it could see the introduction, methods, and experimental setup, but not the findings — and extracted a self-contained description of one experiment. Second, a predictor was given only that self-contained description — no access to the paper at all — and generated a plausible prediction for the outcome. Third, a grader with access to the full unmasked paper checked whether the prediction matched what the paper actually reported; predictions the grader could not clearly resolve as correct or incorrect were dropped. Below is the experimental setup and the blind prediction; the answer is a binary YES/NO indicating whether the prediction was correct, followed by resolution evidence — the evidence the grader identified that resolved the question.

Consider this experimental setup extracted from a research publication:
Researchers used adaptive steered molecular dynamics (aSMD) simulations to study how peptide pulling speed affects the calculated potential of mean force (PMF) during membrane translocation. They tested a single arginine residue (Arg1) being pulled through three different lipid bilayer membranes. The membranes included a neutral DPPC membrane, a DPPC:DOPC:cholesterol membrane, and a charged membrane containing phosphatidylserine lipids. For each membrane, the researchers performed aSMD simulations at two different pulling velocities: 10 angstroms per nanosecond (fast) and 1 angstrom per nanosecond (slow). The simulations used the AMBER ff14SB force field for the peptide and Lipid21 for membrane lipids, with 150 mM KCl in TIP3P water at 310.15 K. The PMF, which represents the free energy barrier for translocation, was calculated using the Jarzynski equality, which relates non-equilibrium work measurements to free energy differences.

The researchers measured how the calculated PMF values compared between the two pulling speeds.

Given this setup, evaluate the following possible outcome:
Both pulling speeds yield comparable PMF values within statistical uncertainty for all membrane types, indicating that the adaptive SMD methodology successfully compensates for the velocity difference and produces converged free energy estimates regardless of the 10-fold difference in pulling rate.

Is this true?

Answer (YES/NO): NO